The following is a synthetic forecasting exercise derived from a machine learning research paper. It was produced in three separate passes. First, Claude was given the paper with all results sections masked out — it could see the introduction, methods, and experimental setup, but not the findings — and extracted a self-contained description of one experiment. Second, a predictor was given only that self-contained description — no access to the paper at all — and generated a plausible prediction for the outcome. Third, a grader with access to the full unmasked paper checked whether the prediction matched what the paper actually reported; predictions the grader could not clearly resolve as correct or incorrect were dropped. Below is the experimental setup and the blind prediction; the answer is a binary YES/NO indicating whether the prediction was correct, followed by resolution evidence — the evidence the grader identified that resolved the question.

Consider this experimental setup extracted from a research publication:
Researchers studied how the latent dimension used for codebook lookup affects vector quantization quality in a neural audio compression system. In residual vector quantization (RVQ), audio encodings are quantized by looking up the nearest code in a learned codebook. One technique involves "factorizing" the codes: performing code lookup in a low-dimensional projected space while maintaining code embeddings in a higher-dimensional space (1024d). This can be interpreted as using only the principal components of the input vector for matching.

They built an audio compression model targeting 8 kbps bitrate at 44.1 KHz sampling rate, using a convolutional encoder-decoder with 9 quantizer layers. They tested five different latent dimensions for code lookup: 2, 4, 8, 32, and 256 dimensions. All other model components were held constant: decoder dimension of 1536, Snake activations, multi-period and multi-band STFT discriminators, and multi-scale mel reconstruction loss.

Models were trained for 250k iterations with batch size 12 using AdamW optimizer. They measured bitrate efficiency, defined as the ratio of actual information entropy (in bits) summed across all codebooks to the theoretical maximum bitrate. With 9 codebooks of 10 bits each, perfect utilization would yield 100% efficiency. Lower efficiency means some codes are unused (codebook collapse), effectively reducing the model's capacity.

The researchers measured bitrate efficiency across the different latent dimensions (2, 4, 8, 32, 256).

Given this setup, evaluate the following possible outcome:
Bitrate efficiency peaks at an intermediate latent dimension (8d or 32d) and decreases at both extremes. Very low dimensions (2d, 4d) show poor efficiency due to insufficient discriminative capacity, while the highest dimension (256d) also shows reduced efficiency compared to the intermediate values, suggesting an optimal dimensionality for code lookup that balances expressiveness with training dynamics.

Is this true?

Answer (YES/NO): NO